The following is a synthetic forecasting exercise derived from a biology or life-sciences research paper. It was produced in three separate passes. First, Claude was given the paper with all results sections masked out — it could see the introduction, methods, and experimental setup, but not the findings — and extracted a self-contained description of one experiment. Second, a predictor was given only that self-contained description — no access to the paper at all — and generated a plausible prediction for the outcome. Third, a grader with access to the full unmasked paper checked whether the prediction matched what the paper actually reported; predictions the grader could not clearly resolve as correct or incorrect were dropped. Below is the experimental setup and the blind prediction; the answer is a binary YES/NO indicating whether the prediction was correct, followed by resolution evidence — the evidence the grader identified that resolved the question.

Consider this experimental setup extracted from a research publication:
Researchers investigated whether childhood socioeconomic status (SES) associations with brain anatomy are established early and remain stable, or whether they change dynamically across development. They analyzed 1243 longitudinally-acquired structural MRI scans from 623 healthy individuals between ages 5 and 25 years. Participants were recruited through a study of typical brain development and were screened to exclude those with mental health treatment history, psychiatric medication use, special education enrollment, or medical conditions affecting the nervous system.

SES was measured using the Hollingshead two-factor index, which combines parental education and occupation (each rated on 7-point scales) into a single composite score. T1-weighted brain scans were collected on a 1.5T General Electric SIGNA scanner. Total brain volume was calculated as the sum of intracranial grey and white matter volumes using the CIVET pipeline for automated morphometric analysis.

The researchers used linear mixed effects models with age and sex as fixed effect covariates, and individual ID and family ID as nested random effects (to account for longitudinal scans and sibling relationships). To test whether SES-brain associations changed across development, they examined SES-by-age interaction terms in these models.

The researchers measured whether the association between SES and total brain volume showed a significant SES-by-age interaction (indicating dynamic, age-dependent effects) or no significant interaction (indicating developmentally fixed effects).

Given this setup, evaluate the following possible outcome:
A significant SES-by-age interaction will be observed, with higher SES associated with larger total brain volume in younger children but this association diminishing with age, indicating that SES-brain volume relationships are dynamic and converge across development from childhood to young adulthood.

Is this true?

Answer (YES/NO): NO